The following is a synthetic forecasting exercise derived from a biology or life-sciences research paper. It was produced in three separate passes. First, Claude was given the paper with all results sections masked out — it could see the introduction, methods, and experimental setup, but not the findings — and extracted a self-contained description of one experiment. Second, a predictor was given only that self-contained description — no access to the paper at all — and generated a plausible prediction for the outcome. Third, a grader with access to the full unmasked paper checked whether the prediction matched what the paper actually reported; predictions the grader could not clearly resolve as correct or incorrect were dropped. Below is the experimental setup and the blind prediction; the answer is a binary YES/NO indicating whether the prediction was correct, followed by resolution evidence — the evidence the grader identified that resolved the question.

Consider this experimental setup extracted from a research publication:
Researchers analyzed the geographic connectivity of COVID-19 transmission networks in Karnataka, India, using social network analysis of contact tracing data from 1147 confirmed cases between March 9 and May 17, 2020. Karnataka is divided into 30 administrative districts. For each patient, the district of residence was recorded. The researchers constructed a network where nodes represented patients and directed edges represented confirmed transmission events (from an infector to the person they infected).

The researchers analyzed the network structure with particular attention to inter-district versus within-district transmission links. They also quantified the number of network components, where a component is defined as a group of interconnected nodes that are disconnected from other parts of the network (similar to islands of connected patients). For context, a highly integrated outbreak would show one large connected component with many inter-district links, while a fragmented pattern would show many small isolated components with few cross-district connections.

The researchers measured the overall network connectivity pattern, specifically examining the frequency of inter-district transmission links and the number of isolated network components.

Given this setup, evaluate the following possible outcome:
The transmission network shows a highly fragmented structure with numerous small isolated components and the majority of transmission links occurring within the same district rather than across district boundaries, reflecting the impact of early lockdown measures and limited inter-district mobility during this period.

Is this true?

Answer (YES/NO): YES